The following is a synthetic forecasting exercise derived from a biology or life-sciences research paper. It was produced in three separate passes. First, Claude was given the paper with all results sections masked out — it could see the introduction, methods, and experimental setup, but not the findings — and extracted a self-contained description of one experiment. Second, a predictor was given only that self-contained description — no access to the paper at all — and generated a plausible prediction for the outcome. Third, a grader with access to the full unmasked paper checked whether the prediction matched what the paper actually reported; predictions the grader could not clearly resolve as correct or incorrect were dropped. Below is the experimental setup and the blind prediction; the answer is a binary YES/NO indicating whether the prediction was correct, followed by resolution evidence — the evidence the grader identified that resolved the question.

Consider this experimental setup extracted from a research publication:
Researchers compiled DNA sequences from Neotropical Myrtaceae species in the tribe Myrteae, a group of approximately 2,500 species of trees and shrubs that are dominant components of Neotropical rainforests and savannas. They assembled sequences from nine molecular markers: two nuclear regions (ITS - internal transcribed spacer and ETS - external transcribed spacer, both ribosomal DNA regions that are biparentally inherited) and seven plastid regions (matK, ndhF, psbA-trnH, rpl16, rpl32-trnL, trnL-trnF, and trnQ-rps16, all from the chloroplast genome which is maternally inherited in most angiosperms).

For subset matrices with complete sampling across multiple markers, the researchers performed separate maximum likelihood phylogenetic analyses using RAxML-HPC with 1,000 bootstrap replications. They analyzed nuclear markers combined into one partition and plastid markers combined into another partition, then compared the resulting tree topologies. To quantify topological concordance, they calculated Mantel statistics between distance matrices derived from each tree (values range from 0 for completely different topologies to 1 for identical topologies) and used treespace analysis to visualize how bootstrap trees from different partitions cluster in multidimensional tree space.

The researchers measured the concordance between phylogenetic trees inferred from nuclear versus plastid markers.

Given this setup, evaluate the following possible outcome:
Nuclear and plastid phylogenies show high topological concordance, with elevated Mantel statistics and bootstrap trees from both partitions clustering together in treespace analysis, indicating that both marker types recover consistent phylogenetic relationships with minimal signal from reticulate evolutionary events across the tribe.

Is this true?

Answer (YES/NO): NO